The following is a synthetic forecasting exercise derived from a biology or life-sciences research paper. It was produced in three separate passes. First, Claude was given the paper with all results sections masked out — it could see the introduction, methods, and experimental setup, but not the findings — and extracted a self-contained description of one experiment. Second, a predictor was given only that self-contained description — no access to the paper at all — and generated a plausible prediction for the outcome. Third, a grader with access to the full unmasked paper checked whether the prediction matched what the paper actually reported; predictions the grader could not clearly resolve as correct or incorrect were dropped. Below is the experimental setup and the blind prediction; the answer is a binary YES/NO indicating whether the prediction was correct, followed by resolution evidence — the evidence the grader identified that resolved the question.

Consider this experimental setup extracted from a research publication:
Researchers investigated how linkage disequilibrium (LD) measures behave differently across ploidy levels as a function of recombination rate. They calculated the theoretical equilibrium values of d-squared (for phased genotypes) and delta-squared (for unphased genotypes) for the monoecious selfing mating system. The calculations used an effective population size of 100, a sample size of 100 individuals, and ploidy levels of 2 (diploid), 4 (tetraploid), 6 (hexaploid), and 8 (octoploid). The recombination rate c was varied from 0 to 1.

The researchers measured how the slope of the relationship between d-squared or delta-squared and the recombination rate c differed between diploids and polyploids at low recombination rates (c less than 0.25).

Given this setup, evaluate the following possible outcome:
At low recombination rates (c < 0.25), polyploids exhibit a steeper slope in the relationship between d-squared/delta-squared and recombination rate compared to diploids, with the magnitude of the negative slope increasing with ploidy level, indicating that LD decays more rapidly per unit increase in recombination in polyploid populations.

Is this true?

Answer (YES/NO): YES